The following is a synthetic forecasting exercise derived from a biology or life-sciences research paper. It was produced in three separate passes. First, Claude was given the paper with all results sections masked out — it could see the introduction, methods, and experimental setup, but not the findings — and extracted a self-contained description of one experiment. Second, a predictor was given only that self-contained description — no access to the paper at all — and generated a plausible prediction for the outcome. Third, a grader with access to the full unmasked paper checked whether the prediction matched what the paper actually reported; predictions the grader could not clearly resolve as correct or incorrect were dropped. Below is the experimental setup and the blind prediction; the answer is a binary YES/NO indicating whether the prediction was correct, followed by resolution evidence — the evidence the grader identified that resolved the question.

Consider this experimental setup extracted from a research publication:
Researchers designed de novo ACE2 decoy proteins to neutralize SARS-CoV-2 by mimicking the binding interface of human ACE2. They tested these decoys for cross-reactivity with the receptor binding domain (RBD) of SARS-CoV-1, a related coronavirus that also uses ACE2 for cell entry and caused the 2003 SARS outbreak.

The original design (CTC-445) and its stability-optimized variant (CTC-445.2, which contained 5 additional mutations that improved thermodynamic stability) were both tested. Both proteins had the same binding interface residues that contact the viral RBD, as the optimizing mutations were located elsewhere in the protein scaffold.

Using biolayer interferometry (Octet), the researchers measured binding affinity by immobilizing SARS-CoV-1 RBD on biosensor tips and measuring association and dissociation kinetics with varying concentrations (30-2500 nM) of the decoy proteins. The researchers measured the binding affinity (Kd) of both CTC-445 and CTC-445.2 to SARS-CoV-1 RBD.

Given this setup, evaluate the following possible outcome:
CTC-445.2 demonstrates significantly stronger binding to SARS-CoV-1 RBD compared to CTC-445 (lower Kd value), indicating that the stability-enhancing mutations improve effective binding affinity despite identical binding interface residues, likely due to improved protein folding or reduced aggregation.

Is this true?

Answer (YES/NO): YES